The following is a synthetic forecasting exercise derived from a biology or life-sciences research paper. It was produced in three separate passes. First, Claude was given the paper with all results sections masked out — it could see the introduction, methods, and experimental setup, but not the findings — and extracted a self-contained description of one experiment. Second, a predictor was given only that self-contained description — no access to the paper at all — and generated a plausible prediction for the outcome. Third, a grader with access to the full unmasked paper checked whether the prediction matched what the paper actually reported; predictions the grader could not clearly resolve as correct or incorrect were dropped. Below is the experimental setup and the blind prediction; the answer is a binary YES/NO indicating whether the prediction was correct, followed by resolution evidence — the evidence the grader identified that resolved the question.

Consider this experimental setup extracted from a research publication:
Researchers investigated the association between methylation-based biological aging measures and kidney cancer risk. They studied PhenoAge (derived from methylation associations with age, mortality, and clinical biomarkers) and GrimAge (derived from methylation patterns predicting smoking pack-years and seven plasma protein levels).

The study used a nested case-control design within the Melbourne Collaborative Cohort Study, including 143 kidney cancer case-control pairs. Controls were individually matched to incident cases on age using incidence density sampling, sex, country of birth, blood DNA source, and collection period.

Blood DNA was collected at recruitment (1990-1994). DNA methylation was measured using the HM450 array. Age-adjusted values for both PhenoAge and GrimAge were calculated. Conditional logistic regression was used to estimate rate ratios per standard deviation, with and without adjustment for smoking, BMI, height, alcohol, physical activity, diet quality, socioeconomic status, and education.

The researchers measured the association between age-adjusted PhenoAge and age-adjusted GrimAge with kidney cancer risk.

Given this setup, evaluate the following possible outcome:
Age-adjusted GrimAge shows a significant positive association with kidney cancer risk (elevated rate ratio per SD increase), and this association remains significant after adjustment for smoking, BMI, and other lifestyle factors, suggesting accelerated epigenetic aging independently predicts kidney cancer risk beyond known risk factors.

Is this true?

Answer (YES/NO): NO